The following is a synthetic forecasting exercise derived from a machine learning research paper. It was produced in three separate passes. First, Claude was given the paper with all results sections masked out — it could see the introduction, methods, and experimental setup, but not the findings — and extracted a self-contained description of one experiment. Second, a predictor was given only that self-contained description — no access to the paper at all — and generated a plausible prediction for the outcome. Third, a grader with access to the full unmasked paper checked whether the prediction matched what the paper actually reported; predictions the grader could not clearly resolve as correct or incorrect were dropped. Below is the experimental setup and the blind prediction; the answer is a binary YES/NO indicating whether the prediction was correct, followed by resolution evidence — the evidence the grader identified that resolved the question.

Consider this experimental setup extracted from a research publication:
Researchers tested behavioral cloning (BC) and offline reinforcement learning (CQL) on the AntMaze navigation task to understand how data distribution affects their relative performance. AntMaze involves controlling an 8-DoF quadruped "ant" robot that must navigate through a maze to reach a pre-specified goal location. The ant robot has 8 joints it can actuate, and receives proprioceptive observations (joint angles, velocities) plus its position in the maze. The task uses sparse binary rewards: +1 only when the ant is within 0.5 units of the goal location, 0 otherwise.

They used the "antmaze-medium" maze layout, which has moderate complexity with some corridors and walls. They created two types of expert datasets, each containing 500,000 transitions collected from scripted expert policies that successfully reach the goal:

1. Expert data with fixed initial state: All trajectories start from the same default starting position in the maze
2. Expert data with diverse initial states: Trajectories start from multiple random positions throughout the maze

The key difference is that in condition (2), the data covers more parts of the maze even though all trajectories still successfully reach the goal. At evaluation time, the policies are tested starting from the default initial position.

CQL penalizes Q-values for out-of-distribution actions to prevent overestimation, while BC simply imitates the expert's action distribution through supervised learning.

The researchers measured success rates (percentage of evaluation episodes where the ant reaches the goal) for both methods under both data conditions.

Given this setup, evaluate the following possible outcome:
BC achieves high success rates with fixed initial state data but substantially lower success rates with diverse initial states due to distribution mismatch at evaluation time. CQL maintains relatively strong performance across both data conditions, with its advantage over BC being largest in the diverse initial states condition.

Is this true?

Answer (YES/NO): NO